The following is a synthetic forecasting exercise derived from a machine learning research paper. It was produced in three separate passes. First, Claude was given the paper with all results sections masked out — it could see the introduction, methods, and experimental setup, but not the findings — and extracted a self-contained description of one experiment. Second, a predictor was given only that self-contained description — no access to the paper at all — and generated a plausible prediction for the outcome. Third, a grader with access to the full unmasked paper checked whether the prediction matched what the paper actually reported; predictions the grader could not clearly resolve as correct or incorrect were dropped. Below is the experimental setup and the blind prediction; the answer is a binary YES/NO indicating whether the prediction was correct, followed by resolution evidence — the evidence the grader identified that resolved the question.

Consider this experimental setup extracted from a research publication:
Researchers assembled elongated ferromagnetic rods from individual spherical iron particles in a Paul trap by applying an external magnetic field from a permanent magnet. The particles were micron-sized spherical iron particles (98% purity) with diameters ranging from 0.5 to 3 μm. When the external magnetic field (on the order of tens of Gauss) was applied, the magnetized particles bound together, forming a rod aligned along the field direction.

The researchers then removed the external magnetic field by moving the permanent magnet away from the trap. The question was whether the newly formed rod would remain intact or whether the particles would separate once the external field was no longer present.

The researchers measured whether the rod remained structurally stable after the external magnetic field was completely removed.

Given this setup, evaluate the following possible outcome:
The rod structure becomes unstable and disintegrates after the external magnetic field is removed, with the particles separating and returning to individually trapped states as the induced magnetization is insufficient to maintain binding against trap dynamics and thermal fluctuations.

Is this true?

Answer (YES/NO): NO